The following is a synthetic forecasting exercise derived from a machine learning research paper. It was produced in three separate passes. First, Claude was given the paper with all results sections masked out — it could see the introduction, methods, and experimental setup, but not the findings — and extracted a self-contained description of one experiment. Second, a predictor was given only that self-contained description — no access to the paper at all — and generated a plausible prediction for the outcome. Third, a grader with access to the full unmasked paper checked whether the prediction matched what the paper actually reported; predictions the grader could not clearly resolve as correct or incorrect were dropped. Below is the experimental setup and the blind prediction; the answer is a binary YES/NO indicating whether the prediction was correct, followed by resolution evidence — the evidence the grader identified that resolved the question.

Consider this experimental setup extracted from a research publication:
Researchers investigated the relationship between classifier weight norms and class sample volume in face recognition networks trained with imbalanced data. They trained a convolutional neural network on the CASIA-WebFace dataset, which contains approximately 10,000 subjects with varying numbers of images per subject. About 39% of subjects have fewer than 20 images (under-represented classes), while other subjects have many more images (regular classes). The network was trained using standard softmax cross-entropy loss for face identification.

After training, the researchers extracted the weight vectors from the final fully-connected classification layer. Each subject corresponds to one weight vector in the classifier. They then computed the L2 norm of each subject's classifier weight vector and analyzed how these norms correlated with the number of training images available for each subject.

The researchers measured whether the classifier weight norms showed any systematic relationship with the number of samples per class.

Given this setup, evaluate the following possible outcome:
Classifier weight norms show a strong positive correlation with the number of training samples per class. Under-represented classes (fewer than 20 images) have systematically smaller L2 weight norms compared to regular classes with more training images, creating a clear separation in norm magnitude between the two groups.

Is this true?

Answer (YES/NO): YES